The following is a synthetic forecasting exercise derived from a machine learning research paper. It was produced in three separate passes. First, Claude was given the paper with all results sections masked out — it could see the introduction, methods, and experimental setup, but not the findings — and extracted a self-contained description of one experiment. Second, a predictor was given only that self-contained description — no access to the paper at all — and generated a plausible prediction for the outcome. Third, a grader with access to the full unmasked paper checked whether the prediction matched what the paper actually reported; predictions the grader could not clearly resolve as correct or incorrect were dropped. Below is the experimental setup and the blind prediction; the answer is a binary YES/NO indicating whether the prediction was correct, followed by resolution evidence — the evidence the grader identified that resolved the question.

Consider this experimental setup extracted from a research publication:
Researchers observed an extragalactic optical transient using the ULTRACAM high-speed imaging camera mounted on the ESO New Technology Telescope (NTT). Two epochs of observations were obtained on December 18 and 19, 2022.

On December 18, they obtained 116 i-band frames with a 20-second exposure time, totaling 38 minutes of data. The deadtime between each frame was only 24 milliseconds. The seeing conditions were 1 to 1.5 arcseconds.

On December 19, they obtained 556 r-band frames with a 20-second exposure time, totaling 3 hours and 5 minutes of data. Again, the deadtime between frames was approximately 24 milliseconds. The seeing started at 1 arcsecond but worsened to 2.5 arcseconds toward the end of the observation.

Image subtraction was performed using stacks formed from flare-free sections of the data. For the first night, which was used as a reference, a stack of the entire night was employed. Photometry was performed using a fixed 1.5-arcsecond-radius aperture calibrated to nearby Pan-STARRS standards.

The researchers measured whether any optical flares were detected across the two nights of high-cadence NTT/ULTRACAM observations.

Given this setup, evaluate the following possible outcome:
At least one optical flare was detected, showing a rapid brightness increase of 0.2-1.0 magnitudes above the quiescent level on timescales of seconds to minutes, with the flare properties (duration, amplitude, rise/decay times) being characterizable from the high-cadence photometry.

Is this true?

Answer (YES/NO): NO